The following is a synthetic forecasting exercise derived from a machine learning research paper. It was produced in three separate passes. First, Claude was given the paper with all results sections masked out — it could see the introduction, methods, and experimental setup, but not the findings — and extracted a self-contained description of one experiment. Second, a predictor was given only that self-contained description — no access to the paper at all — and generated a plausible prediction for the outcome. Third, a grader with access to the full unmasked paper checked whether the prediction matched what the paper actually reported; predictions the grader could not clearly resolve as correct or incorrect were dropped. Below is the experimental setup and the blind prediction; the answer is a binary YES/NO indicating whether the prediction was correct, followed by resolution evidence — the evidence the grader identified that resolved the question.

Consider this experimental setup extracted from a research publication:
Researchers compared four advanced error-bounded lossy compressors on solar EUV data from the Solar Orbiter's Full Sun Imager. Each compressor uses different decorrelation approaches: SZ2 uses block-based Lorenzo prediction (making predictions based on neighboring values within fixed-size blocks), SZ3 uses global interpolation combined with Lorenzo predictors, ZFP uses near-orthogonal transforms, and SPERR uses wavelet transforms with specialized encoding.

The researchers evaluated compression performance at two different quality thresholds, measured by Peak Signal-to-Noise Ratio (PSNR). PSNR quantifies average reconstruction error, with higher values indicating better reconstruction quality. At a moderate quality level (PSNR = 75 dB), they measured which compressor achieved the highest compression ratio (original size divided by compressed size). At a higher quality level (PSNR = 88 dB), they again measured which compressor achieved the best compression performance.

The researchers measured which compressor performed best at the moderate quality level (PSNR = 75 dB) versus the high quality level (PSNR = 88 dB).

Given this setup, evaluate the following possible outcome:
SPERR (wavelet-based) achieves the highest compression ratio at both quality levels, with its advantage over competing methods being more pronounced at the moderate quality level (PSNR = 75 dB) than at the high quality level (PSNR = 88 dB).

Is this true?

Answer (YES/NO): NO